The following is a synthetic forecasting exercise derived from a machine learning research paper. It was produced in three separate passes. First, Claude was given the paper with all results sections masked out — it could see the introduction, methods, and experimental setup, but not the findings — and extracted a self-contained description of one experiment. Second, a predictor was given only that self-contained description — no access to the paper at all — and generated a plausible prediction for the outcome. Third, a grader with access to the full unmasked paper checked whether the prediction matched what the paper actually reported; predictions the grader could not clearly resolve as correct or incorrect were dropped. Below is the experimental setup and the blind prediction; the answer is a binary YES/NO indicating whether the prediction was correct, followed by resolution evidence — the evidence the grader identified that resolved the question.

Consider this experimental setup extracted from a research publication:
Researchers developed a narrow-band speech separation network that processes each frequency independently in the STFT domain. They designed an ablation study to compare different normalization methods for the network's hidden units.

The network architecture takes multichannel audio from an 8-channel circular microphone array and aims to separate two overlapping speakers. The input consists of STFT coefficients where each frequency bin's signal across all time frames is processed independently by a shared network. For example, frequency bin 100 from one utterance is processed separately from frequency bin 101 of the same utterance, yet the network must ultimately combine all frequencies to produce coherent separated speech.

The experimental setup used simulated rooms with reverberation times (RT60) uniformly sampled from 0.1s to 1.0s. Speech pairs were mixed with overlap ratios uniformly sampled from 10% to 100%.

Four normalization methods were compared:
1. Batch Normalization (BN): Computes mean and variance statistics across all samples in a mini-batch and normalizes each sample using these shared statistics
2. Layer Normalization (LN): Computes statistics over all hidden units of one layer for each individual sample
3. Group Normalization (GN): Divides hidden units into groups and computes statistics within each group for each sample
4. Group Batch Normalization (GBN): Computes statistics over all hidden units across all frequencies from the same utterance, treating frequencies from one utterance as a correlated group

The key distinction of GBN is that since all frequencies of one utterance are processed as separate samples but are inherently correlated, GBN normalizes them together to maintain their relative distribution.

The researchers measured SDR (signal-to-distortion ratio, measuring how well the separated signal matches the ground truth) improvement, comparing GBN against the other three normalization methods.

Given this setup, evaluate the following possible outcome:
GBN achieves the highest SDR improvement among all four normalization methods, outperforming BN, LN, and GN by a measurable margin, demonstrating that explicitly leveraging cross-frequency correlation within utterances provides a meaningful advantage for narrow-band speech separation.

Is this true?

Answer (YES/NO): YES